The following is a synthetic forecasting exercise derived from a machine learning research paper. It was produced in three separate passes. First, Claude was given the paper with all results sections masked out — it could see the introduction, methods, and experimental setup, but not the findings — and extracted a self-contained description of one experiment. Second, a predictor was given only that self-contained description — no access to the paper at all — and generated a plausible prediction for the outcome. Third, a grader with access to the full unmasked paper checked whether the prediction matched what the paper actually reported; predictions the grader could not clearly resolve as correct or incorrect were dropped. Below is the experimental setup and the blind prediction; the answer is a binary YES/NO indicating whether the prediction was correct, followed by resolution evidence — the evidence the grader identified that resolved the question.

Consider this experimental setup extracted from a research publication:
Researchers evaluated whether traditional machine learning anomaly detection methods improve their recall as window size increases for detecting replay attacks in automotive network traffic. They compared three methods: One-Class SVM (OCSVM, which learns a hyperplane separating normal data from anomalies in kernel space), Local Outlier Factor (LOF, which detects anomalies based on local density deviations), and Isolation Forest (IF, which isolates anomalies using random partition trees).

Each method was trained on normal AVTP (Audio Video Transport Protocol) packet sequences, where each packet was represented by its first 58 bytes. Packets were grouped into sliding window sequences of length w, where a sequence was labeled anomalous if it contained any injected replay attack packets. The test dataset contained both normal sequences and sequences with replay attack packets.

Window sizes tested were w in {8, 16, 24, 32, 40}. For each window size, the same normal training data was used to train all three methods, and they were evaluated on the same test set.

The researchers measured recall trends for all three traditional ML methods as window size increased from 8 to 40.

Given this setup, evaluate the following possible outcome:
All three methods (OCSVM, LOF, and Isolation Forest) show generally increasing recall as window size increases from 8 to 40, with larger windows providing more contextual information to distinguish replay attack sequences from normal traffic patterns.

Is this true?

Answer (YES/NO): NO